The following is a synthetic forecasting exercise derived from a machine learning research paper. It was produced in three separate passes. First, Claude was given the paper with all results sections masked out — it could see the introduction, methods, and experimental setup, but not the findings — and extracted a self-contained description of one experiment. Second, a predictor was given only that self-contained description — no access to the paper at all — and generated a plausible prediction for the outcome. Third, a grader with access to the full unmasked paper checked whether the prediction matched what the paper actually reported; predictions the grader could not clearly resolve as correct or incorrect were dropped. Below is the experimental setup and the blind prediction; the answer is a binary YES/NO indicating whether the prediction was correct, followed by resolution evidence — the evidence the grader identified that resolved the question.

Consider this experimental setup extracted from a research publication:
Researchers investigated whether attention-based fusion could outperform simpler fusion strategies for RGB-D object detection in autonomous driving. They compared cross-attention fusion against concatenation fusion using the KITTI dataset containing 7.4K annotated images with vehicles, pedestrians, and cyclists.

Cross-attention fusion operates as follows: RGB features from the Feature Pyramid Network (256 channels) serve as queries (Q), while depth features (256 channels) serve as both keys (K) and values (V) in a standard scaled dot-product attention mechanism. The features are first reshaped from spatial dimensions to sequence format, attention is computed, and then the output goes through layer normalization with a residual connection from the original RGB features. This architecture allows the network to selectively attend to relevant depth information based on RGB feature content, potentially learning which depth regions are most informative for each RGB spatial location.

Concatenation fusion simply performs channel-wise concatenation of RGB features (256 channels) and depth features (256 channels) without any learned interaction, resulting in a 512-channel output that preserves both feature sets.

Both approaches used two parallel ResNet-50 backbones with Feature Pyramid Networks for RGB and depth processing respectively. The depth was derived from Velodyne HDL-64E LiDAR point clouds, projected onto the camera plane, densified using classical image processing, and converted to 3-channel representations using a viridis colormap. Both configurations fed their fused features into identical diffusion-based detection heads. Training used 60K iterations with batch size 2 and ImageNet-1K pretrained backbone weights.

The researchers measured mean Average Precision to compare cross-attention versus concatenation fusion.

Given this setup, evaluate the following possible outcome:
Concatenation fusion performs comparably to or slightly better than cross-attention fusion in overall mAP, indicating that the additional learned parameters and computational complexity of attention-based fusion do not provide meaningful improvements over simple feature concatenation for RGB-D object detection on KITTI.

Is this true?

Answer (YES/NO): YES